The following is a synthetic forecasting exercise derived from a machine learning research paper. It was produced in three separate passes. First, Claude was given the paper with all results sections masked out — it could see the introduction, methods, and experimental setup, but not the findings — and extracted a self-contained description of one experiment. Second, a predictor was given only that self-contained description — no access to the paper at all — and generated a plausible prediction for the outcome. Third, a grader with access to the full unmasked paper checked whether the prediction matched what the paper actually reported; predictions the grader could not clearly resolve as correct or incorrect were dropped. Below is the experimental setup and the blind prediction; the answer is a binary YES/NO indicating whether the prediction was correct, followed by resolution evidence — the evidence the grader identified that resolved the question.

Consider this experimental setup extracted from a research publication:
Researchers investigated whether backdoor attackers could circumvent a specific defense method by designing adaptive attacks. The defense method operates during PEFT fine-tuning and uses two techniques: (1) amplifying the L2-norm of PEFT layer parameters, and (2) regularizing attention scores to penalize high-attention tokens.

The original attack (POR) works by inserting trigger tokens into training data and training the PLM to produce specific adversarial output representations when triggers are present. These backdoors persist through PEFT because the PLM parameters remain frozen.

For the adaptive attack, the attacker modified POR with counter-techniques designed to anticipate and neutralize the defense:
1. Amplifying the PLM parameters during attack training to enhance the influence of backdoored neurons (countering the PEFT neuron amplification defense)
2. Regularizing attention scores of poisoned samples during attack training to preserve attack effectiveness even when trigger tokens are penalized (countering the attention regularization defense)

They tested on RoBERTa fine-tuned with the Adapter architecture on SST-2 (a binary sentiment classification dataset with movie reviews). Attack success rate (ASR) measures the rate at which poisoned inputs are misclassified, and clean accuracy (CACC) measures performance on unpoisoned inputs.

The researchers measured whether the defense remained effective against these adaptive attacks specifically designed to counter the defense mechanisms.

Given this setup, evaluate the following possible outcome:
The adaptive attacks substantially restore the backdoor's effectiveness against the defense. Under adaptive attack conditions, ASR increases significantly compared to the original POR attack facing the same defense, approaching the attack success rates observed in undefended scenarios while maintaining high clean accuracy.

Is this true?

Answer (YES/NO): NO